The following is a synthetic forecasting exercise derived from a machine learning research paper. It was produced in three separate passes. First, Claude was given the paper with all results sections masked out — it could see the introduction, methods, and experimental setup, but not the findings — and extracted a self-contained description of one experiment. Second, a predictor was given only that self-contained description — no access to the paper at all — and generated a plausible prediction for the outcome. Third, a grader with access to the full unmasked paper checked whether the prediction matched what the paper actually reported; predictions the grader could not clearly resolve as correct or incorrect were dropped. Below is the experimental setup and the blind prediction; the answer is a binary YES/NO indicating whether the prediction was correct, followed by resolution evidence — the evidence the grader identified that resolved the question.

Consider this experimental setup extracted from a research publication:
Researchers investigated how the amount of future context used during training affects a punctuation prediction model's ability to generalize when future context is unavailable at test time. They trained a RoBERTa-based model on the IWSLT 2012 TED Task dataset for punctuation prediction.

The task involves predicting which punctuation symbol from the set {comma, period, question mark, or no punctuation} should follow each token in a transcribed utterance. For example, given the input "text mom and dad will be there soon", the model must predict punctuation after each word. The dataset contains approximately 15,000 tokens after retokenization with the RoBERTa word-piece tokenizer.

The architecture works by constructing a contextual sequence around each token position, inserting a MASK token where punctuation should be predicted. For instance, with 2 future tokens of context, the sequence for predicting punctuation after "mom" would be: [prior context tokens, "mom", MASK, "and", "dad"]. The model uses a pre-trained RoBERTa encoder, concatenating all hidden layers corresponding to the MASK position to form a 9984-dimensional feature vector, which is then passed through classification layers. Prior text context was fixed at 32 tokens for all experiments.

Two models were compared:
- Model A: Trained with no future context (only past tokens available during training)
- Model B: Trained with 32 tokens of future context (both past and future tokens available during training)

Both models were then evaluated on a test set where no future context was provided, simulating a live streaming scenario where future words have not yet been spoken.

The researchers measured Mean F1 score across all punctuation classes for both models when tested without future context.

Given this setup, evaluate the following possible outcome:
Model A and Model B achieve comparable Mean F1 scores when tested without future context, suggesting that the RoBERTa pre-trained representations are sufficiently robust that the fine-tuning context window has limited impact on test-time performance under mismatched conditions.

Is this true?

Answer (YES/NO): NO